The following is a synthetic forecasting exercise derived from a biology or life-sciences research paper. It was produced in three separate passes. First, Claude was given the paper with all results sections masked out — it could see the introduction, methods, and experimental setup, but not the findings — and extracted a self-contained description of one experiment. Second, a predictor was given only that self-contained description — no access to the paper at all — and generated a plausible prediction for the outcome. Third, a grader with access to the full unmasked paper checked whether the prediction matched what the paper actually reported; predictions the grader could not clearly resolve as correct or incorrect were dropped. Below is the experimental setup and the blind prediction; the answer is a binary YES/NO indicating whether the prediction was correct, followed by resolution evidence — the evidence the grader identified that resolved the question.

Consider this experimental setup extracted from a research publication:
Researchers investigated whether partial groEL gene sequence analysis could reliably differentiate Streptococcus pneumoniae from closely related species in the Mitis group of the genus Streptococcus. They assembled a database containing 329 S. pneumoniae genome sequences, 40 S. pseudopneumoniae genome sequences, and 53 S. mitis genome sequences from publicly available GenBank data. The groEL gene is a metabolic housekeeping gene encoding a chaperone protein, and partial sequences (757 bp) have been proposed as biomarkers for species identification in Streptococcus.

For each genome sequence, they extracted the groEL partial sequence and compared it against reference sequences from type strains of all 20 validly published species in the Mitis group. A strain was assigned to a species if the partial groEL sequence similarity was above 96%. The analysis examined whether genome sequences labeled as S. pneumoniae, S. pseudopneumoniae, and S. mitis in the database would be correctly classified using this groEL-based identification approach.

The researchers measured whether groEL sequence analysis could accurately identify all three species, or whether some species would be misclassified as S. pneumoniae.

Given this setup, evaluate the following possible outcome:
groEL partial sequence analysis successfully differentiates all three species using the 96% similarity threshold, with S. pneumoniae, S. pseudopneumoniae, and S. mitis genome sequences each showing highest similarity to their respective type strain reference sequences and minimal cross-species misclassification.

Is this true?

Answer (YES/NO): NO